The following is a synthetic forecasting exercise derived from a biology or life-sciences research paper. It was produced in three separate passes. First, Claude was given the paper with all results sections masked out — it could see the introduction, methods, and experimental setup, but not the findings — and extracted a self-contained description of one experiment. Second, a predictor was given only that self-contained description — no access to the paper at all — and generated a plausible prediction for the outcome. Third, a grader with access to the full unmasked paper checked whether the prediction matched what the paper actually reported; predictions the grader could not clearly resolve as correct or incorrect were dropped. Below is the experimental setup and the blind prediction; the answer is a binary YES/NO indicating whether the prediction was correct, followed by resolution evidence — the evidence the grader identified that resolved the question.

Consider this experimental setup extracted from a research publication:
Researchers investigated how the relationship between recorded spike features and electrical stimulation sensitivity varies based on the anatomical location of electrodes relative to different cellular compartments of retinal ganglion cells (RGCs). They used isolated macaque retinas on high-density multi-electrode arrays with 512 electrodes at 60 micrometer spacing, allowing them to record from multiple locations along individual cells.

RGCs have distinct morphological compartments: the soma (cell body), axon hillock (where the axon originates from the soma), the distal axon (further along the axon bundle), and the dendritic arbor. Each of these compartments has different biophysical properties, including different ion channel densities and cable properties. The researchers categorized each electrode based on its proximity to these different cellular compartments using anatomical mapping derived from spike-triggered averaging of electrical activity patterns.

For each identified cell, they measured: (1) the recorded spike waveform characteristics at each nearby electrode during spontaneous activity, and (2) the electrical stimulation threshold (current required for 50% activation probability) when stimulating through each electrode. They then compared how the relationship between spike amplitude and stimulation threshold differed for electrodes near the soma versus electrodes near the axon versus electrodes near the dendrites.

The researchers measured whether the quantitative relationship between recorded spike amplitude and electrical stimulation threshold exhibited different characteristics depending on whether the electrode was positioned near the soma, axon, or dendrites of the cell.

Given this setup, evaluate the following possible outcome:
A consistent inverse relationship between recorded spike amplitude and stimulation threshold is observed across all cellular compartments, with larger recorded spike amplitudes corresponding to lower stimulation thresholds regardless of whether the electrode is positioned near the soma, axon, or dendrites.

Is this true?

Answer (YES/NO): NO